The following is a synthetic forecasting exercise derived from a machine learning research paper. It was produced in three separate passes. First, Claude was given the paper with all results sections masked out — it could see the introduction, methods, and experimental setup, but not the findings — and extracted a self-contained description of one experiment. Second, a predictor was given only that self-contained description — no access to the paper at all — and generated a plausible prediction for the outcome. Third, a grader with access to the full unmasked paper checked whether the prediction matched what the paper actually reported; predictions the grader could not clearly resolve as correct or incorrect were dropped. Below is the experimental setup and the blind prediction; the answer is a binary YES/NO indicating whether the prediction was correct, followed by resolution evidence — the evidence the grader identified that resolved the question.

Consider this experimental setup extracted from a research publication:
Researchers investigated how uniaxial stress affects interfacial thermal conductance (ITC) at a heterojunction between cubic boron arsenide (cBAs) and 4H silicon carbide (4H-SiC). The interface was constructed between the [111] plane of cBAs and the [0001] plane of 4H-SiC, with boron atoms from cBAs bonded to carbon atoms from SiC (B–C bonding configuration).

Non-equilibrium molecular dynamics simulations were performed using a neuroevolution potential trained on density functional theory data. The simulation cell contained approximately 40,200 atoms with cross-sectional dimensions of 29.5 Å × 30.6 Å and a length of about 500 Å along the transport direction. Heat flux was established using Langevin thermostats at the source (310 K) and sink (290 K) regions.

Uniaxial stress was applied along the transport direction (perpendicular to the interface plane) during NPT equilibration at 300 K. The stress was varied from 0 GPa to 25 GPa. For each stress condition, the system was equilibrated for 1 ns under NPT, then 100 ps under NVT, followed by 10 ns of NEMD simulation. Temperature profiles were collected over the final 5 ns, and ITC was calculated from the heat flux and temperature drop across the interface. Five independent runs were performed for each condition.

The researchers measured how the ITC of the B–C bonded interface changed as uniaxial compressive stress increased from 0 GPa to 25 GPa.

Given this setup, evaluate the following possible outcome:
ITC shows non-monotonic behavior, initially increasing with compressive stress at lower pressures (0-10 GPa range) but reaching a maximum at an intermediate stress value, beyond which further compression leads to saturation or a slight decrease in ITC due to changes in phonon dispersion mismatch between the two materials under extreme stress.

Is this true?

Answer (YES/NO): NO